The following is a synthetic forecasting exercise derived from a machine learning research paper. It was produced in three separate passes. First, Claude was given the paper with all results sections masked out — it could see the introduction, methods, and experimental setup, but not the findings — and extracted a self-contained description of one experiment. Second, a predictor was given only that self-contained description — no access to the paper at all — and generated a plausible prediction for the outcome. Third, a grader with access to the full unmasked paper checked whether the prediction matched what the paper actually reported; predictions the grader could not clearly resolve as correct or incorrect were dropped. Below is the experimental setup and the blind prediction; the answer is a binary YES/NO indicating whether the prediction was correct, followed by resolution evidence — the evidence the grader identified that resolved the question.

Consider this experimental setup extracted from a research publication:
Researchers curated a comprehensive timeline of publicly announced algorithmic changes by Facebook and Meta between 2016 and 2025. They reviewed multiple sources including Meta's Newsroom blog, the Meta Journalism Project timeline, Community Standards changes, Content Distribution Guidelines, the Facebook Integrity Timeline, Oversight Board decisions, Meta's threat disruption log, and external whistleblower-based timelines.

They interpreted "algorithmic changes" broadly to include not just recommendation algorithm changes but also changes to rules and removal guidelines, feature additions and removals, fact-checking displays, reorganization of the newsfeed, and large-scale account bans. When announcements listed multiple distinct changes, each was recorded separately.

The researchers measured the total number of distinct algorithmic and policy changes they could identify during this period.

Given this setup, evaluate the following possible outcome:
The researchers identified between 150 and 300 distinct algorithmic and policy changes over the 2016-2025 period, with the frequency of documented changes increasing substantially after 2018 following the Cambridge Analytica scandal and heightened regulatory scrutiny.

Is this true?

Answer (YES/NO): NO